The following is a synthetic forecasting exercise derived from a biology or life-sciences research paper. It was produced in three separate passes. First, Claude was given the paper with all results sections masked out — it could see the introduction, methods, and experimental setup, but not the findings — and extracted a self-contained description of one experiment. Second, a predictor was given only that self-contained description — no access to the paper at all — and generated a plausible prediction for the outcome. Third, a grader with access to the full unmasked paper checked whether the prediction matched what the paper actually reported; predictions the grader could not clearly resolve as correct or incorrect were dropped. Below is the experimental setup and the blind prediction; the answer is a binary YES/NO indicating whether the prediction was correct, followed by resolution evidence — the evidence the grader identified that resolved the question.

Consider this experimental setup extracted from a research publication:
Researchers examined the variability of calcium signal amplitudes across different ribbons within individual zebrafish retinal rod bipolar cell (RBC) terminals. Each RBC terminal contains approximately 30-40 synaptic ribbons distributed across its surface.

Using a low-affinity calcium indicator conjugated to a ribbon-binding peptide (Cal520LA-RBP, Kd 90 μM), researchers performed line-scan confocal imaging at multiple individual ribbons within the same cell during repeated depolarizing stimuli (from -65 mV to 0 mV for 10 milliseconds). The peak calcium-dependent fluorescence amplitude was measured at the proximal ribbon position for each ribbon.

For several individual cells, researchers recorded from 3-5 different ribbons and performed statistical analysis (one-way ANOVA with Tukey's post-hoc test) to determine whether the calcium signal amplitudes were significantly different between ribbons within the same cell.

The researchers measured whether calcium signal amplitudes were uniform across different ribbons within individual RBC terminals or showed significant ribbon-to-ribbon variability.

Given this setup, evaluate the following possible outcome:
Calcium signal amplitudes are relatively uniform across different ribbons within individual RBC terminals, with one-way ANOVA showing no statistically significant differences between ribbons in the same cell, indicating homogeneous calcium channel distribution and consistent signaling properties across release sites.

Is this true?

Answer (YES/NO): NO